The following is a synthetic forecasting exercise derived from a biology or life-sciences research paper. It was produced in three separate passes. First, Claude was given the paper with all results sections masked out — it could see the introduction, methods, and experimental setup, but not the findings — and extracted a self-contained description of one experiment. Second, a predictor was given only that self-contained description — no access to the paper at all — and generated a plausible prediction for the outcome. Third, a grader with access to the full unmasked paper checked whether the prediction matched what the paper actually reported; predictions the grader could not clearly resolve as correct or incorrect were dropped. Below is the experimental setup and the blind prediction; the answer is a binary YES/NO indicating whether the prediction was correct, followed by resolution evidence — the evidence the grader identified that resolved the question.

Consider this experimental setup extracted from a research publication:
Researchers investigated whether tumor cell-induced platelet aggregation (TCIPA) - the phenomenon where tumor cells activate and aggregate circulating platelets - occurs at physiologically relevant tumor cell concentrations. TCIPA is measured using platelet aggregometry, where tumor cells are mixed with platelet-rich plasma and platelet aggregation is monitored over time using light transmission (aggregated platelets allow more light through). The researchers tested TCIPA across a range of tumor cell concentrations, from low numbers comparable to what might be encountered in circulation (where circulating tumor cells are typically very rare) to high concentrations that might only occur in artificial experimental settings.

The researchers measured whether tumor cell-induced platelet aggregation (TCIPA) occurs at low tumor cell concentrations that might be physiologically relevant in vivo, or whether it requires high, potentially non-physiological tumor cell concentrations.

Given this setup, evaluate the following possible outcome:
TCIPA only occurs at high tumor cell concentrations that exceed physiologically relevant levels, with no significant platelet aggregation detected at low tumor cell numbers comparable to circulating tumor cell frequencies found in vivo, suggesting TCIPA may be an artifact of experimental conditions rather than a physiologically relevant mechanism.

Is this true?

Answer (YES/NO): YES